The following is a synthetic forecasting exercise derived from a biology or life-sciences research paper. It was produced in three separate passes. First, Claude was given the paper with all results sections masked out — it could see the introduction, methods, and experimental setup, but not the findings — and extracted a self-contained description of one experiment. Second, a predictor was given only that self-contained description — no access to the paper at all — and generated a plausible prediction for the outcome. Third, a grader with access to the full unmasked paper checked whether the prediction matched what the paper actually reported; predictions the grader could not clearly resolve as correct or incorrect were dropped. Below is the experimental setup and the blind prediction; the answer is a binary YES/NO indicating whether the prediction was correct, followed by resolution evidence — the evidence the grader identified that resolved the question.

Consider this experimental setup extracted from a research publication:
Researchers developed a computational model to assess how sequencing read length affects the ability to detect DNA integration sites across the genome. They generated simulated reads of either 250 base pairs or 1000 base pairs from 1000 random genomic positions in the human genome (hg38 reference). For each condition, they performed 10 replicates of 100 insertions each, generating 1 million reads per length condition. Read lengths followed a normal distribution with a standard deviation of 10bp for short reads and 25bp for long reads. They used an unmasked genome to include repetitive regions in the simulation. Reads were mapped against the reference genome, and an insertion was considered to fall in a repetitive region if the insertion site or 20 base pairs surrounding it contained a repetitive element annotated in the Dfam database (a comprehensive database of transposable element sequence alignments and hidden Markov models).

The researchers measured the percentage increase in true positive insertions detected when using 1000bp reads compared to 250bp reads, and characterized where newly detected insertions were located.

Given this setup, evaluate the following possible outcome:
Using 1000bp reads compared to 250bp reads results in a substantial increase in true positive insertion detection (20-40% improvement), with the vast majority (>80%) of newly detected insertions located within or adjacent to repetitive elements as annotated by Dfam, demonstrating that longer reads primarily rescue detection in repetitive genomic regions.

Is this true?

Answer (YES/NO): NO